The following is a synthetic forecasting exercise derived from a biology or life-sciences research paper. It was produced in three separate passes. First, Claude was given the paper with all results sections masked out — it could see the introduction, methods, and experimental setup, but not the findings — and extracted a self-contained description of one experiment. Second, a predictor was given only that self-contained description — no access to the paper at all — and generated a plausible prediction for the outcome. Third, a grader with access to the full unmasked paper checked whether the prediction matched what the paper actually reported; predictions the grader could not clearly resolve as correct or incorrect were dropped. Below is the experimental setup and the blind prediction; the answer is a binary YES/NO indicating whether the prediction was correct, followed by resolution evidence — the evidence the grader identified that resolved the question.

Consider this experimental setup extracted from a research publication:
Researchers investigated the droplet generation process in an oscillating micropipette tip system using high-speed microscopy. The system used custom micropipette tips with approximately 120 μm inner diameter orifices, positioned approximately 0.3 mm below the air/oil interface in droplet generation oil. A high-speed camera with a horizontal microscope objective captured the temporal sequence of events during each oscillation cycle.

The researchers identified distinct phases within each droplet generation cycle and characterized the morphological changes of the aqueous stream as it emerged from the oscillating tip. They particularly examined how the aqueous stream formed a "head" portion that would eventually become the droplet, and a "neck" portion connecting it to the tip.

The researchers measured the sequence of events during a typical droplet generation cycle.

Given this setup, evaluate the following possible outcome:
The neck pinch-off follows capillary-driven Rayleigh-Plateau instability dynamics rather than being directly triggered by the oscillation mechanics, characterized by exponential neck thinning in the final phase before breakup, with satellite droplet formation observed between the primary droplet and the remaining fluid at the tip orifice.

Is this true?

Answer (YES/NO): NO